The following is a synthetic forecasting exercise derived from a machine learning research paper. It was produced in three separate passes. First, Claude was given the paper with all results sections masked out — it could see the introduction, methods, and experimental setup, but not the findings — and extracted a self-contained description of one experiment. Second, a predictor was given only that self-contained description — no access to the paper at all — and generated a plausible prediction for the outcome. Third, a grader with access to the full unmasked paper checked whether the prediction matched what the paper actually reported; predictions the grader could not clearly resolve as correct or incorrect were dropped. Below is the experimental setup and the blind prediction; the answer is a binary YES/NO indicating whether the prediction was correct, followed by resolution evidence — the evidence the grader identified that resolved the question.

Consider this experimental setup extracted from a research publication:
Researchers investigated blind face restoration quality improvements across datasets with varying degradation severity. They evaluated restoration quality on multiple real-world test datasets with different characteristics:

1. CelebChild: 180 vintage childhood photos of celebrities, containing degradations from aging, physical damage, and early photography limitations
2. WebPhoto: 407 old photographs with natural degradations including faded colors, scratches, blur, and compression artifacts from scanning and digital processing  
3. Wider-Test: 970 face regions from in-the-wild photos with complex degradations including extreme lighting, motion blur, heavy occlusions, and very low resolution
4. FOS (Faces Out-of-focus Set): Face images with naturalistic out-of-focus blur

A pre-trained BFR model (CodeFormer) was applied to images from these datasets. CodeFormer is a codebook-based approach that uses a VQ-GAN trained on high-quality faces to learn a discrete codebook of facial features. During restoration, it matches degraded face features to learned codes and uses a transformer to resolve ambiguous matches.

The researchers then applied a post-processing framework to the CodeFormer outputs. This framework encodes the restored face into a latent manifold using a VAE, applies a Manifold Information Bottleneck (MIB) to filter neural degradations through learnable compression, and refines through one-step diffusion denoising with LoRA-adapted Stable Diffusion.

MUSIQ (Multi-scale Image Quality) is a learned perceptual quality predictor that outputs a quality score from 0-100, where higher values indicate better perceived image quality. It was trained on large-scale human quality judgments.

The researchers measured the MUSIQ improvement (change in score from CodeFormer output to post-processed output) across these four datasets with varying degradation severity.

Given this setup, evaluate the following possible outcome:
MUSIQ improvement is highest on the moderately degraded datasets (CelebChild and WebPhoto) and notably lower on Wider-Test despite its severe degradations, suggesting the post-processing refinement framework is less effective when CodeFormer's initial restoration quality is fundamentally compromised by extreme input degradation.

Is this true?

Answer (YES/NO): NO